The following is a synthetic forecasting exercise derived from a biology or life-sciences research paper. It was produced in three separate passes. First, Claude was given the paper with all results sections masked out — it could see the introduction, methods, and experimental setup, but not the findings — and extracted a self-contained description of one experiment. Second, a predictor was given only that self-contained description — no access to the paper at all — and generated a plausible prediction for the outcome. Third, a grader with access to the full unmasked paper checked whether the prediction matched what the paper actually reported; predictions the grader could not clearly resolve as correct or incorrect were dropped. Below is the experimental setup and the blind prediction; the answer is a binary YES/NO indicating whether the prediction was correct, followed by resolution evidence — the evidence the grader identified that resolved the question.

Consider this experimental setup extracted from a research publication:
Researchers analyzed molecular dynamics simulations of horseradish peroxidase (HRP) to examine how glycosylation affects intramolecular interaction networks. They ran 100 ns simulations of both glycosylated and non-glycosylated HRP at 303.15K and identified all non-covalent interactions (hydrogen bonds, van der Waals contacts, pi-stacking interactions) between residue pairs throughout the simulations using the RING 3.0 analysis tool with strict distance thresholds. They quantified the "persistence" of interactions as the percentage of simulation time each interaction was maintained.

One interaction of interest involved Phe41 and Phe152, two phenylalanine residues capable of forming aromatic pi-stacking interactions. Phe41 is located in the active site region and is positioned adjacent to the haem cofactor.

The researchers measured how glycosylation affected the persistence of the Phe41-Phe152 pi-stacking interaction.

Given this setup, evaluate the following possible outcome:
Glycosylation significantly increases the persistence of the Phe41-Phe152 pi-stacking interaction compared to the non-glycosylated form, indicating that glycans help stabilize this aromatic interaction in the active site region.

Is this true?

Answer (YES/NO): NO